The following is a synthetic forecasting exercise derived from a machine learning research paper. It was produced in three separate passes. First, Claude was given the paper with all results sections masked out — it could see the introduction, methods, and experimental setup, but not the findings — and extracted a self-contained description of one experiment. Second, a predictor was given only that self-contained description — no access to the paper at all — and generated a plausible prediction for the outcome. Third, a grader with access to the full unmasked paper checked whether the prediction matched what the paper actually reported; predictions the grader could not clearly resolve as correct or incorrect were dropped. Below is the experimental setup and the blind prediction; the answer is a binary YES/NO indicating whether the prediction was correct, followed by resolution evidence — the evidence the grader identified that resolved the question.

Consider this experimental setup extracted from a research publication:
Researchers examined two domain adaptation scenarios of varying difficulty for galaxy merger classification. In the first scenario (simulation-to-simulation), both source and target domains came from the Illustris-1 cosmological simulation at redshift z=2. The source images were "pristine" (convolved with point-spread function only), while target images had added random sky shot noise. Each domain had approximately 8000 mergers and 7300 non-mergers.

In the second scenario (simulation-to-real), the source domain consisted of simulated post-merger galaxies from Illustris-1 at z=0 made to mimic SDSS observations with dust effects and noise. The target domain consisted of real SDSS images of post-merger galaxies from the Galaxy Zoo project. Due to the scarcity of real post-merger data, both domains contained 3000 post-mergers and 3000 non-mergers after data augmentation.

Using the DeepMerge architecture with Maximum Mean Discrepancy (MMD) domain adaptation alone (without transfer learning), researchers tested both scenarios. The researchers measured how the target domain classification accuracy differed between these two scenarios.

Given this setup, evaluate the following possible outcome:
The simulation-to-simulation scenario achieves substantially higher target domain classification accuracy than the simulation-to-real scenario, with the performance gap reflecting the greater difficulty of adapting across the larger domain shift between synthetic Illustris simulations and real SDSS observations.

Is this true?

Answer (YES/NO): YES